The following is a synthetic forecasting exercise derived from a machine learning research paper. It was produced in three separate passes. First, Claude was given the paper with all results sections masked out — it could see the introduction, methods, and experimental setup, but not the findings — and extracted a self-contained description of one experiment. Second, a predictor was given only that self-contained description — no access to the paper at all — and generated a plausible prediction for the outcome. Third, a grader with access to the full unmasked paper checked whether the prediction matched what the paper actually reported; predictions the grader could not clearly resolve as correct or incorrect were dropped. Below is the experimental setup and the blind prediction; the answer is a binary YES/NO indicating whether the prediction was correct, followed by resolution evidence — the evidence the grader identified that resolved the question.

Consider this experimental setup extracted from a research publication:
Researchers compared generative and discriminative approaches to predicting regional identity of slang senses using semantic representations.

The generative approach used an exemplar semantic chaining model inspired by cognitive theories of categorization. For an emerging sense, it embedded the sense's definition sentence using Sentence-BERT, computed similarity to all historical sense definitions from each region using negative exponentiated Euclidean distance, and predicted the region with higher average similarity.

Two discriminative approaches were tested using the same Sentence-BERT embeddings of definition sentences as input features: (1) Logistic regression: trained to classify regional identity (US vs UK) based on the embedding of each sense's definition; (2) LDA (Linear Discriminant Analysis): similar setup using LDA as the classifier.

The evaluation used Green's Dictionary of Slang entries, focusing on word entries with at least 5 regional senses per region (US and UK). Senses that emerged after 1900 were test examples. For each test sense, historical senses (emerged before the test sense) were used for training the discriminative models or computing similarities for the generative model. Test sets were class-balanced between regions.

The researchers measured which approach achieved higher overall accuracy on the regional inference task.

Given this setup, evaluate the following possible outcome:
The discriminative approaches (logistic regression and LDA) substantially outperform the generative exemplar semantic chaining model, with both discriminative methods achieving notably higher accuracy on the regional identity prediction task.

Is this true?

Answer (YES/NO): NO